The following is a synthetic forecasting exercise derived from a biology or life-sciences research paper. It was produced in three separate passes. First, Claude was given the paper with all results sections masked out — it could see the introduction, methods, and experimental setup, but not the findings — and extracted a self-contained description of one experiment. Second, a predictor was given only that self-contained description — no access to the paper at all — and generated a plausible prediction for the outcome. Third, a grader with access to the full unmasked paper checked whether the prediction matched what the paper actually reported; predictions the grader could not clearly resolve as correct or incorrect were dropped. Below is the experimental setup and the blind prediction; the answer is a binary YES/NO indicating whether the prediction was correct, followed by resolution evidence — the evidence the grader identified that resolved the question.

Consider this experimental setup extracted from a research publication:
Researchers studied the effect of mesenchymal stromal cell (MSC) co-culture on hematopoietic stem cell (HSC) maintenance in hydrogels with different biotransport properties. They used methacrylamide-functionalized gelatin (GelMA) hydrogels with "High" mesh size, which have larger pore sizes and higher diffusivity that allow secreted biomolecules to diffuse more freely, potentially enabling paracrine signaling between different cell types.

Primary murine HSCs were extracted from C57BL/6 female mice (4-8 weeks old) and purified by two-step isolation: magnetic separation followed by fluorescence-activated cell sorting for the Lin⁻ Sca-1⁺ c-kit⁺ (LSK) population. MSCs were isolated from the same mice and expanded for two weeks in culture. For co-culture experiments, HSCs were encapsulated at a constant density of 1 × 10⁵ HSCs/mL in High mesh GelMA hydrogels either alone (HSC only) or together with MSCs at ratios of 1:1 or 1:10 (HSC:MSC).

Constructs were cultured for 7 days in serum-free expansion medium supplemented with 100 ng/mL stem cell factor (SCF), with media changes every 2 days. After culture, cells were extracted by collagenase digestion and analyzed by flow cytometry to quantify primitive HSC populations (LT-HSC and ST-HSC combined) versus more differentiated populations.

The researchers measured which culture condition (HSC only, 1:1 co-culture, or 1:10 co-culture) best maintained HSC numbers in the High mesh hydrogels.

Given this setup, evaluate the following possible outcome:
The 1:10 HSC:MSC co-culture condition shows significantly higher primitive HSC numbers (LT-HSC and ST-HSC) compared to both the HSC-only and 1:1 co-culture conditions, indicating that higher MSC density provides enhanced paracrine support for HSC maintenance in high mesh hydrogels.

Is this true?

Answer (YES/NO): NO